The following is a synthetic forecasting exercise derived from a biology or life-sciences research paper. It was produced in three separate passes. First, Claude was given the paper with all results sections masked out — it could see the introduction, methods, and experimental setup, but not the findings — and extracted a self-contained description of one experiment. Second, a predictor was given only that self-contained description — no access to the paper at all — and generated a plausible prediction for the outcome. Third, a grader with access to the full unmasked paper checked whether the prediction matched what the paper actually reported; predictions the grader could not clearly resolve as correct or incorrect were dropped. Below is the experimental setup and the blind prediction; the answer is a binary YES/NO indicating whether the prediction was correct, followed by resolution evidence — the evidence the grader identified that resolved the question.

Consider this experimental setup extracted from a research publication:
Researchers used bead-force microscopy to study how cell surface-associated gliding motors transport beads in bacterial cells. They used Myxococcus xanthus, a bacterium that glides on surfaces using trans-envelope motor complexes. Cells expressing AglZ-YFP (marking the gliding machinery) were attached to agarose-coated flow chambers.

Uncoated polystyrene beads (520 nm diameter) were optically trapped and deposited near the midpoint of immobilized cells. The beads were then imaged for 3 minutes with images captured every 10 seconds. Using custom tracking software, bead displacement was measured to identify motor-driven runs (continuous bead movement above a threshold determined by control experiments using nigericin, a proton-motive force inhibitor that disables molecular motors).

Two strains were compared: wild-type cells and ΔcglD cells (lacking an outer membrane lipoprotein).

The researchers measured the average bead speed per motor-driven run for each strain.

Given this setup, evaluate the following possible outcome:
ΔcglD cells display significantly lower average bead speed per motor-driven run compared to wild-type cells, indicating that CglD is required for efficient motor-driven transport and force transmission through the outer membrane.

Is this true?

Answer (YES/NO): YES